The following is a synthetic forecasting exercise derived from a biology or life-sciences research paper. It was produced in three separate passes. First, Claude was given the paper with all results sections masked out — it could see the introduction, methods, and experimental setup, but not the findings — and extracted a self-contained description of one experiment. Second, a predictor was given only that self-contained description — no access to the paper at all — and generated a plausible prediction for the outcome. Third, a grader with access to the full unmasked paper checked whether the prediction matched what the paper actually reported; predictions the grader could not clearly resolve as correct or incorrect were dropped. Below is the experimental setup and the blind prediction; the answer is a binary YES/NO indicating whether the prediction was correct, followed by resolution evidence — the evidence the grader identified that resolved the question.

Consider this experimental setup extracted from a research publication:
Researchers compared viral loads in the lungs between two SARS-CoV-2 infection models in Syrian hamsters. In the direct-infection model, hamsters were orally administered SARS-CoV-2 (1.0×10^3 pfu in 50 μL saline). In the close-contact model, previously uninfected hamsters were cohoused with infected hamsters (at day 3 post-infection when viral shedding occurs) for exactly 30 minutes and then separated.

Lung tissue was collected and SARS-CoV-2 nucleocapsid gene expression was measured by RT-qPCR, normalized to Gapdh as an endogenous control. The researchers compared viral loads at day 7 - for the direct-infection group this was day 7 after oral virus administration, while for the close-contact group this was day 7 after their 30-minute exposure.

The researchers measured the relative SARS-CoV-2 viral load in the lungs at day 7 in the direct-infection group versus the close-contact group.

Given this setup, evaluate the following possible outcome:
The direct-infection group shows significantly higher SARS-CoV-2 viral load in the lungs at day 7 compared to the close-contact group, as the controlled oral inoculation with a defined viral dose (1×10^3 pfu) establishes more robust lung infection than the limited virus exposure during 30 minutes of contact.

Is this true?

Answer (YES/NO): NO